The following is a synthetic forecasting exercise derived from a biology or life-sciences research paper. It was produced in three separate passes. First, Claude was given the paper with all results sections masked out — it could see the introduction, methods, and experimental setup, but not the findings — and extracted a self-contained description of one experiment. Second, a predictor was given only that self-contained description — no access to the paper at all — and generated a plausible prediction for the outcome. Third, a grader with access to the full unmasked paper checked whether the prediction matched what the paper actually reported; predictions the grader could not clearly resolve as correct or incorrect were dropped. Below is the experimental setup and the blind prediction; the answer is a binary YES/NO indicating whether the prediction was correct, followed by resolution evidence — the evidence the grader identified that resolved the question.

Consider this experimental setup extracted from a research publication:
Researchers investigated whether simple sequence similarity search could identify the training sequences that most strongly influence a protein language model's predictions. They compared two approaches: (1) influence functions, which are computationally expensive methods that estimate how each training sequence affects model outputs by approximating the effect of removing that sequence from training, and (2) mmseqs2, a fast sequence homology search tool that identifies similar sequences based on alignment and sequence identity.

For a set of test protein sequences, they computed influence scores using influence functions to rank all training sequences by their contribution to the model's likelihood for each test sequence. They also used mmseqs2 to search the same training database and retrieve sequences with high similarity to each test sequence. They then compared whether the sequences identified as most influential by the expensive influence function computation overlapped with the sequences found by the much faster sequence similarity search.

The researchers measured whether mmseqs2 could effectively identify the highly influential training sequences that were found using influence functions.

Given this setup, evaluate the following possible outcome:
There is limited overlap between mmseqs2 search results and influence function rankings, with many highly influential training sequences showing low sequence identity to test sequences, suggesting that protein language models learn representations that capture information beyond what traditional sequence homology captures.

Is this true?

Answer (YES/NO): NO